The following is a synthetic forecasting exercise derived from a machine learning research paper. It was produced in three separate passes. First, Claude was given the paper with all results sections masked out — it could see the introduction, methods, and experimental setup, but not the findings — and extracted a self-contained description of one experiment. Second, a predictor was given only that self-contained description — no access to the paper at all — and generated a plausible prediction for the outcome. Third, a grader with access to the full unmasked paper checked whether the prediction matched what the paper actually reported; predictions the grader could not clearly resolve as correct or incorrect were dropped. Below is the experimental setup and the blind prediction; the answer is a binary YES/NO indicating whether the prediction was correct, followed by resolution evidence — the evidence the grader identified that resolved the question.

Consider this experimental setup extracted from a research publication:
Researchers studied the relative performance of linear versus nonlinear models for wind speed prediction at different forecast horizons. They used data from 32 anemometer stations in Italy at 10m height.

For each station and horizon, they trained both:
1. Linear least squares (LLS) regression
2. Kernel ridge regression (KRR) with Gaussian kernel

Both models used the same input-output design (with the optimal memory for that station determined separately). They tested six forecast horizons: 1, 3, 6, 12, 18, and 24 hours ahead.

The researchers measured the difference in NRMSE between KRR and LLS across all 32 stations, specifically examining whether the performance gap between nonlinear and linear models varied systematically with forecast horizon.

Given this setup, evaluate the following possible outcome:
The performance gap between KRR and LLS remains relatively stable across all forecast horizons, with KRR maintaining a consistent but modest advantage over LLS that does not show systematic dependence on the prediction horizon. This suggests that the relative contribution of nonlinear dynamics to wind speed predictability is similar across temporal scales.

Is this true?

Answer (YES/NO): NO